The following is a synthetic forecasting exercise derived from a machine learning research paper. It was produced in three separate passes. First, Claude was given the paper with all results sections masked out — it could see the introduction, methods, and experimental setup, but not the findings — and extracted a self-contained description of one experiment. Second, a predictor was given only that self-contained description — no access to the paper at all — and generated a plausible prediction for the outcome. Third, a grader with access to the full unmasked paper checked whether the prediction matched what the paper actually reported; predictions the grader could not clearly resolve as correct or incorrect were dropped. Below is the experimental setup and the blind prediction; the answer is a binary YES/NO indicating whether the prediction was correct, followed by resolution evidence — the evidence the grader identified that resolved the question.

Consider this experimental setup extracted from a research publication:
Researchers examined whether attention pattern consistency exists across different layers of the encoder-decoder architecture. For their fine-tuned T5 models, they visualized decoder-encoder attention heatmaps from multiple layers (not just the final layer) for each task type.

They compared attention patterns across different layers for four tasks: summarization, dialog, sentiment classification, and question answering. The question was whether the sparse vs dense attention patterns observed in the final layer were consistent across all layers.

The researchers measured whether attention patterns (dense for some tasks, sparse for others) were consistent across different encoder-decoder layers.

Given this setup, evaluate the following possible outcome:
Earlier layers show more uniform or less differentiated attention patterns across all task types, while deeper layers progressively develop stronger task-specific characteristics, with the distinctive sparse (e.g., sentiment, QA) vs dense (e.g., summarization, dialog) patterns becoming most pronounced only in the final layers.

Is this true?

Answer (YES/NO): NO